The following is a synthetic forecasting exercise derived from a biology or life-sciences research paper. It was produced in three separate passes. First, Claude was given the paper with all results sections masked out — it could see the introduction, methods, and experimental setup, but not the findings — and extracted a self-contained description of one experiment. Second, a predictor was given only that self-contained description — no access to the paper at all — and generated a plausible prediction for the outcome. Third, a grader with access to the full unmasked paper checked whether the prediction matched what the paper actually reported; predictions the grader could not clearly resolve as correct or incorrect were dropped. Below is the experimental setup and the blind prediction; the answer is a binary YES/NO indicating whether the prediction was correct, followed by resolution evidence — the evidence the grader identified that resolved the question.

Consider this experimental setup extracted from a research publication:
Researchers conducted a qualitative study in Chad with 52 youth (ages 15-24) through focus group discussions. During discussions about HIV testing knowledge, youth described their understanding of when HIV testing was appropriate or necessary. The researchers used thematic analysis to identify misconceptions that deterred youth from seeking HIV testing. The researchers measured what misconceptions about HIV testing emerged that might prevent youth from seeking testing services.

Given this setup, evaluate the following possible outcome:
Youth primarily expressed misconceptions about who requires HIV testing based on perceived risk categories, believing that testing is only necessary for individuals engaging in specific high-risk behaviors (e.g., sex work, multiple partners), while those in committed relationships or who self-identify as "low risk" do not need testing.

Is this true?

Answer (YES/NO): NO